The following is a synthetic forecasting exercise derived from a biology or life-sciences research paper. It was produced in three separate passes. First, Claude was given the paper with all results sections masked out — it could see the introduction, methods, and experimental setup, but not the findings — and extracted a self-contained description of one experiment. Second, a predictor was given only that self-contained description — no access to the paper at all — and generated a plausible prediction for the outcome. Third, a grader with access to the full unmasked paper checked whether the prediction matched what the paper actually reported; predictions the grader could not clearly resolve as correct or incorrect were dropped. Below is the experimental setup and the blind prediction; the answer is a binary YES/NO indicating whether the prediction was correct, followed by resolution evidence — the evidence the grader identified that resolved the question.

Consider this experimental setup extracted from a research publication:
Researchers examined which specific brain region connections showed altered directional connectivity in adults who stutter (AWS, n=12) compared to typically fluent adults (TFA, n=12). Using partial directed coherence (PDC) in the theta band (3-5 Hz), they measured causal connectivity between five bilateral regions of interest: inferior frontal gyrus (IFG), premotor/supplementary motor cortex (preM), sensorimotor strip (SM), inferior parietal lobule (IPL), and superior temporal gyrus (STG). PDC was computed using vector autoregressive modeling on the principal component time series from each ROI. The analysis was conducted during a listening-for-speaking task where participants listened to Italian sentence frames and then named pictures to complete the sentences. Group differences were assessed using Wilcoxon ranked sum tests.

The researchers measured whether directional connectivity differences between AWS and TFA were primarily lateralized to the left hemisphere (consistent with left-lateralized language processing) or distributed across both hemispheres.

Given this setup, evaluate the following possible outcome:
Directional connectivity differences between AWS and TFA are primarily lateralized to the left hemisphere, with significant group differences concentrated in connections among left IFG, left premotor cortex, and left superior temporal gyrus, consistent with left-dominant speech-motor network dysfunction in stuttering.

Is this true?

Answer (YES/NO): NO